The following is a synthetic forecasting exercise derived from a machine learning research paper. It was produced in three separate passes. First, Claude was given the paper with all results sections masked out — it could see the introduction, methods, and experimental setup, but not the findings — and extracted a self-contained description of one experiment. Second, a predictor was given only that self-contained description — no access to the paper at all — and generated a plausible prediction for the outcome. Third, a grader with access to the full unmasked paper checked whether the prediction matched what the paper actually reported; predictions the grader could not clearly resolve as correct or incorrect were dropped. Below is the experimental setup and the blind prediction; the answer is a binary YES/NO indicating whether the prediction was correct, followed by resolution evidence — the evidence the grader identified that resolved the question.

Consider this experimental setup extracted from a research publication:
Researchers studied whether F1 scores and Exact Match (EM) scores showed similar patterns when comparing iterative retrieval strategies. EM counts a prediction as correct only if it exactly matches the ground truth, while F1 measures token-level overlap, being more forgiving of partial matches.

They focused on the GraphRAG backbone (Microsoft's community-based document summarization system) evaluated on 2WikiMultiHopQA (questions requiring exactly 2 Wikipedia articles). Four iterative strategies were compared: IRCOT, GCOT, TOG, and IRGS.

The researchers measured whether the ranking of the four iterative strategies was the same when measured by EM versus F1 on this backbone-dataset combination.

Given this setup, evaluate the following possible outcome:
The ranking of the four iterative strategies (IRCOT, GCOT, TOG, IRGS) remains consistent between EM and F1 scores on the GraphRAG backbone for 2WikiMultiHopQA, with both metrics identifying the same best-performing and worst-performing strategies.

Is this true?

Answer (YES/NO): YES